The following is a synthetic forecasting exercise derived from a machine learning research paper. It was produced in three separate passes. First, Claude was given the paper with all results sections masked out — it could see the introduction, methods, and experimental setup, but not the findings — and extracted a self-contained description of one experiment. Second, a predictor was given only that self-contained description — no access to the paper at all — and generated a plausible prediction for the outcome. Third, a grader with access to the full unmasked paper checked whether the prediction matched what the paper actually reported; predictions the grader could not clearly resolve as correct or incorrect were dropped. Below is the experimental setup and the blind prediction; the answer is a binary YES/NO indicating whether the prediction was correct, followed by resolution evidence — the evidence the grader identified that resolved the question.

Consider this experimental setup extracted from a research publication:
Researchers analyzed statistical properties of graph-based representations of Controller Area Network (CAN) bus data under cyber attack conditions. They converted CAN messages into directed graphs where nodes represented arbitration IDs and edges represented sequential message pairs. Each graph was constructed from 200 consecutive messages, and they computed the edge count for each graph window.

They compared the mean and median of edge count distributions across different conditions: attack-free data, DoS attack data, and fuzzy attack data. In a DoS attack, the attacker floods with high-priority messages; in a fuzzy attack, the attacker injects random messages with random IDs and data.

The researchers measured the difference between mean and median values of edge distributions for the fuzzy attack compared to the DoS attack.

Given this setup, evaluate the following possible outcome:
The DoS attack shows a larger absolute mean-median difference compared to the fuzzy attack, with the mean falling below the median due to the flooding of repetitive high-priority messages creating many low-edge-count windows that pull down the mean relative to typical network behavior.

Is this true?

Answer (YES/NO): NO